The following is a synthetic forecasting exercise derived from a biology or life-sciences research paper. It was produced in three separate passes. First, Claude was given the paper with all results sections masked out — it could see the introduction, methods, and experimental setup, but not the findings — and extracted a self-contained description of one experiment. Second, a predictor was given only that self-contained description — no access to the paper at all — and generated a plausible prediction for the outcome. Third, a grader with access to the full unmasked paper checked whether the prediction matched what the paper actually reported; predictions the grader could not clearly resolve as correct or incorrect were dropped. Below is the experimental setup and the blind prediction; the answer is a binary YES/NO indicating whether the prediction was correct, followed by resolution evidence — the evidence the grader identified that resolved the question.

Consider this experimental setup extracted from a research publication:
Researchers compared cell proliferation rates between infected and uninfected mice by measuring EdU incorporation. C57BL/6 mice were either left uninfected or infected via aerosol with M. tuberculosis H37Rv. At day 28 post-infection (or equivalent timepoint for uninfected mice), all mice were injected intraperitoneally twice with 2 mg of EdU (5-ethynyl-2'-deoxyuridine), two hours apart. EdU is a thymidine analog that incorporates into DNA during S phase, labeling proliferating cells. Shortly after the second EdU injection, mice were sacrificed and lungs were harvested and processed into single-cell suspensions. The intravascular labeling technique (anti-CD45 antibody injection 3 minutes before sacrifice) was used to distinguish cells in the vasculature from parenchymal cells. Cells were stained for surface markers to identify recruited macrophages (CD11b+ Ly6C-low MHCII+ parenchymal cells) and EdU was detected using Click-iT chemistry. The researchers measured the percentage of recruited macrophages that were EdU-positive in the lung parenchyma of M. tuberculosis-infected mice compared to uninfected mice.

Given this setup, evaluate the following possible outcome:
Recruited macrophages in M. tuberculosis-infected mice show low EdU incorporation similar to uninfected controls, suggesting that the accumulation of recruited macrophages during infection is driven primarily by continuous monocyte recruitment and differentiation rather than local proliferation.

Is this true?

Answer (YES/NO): YES